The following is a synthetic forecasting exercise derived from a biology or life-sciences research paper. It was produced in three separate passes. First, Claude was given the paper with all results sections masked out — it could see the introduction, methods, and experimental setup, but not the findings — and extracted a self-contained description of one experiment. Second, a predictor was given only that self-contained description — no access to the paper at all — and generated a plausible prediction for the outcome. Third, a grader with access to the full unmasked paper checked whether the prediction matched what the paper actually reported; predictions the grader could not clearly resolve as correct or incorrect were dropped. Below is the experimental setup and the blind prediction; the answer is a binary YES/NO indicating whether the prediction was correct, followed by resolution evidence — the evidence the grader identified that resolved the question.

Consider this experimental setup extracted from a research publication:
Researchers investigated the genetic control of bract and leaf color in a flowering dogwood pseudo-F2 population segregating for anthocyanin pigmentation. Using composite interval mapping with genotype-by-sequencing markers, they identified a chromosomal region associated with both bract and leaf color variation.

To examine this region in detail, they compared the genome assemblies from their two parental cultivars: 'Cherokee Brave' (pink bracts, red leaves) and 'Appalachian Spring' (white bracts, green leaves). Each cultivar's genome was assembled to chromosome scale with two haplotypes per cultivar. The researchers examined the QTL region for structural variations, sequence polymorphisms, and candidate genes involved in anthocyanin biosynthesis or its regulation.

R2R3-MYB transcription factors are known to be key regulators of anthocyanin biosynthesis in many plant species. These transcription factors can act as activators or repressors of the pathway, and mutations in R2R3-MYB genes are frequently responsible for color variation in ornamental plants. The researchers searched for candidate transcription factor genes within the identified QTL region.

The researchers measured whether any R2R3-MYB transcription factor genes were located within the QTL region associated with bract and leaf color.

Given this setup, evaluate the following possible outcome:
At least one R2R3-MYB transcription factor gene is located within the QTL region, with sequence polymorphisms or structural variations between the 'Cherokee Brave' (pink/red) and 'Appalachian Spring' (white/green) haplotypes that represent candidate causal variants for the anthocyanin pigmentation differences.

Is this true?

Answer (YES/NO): NO